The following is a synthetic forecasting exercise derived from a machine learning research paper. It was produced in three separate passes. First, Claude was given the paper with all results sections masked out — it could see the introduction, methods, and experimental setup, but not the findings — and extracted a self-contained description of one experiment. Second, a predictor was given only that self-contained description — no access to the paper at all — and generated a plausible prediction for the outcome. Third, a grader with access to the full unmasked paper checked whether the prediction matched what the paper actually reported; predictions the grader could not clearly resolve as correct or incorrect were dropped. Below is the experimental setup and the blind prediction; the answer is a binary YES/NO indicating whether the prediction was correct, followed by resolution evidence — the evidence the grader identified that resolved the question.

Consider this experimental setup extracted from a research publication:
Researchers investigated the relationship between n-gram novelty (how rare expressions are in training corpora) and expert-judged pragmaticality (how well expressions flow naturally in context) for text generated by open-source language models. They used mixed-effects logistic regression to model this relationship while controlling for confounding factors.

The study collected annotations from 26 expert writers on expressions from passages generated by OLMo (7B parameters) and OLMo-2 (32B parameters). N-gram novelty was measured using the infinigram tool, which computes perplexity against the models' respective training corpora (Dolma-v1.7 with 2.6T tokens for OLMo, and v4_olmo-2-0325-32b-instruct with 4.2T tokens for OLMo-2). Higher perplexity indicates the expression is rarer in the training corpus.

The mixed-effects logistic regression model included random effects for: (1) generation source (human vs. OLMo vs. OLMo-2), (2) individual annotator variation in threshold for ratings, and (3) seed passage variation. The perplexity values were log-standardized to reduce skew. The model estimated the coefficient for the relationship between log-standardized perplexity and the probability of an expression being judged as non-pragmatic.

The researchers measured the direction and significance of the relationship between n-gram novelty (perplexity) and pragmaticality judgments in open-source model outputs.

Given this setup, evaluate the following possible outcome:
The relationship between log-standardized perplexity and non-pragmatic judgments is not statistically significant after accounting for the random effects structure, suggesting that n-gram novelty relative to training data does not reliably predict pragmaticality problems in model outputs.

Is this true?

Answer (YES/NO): NO